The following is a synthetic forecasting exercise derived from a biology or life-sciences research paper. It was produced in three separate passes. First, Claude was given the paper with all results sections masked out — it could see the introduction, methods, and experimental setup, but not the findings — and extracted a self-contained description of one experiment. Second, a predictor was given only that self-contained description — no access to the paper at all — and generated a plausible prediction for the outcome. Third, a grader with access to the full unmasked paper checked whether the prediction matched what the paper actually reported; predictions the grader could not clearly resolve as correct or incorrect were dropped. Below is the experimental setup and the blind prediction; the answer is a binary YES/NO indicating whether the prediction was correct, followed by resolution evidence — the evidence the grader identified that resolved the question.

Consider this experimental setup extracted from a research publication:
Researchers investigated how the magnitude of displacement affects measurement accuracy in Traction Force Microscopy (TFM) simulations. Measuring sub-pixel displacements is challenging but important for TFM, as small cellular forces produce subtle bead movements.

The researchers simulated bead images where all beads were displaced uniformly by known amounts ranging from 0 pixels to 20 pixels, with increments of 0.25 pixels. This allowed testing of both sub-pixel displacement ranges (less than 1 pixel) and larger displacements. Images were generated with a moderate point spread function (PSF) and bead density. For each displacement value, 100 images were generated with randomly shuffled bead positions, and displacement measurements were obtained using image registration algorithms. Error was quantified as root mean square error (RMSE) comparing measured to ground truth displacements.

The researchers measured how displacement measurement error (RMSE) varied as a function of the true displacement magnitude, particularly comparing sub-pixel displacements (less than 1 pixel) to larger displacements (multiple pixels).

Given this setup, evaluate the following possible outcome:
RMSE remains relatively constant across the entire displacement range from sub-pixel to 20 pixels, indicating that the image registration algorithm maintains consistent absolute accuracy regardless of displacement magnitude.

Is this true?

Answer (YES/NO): NO